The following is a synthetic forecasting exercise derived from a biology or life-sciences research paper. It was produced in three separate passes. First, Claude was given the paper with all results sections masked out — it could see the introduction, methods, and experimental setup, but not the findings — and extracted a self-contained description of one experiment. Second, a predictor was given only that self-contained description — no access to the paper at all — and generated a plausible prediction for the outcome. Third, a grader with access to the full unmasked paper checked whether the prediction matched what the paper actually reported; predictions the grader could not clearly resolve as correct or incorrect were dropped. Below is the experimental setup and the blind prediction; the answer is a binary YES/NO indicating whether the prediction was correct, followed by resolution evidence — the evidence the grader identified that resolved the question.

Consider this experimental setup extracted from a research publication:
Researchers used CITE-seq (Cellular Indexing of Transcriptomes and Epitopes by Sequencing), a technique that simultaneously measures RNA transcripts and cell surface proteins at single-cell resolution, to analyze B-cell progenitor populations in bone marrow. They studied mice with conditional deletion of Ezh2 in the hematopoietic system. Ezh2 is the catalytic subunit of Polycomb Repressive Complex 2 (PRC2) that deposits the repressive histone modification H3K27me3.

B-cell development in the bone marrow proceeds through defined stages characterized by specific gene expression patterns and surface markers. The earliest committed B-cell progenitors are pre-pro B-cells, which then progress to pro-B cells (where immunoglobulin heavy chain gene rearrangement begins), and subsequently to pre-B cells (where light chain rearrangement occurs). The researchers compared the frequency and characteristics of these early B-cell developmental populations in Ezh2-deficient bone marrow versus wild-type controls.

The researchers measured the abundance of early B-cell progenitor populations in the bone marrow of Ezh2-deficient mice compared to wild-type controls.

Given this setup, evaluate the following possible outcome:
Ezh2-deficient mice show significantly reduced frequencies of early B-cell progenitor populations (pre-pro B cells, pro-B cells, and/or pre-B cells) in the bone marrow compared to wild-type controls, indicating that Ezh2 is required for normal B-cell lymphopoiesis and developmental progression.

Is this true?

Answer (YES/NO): NO